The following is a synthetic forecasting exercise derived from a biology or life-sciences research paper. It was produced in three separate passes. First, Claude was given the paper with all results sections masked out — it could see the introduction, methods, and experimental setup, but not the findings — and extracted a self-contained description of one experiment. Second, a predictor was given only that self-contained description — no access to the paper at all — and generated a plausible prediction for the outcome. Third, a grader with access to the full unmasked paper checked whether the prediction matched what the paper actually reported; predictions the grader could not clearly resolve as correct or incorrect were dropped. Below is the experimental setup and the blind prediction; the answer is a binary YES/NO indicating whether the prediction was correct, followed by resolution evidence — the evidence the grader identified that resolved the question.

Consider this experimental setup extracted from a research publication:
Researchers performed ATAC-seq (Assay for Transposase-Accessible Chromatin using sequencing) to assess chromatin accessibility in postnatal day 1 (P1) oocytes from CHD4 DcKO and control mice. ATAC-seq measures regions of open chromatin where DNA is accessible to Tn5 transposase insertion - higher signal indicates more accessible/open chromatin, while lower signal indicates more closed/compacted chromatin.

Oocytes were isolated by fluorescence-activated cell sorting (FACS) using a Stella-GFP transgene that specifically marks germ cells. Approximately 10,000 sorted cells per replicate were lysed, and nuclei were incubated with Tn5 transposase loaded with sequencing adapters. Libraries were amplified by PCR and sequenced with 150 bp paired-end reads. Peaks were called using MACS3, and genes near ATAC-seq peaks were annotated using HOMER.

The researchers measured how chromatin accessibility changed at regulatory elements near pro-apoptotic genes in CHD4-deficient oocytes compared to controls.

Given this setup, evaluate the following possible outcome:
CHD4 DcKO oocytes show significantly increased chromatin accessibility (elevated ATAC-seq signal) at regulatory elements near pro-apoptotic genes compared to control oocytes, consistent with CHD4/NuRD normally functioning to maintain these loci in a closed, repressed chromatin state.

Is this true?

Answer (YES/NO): YES